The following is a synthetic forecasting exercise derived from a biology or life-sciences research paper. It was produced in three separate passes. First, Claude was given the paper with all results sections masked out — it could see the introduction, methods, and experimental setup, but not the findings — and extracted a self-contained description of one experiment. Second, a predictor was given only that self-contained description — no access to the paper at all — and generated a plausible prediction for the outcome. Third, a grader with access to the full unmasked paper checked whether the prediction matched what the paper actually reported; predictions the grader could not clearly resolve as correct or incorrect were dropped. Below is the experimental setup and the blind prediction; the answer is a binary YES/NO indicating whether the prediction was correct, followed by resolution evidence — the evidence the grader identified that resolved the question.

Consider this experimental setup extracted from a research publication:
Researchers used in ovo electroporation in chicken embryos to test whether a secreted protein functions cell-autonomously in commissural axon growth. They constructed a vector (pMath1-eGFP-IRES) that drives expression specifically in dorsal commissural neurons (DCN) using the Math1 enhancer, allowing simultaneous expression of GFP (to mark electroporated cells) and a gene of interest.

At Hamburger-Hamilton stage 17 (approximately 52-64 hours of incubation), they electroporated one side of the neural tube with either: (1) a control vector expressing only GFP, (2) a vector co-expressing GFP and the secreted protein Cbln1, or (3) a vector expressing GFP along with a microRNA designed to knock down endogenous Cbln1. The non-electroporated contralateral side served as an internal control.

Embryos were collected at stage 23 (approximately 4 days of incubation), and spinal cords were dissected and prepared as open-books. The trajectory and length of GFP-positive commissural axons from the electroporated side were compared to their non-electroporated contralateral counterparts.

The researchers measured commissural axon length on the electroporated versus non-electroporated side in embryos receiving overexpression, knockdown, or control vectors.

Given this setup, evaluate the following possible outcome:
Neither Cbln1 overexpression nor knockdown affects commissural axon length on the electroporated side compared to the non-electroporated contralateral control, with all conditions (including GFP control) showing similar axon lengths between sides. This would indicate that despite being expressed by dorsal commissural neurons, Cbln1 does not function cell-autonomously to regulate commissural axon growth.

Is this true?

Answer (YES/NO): NO